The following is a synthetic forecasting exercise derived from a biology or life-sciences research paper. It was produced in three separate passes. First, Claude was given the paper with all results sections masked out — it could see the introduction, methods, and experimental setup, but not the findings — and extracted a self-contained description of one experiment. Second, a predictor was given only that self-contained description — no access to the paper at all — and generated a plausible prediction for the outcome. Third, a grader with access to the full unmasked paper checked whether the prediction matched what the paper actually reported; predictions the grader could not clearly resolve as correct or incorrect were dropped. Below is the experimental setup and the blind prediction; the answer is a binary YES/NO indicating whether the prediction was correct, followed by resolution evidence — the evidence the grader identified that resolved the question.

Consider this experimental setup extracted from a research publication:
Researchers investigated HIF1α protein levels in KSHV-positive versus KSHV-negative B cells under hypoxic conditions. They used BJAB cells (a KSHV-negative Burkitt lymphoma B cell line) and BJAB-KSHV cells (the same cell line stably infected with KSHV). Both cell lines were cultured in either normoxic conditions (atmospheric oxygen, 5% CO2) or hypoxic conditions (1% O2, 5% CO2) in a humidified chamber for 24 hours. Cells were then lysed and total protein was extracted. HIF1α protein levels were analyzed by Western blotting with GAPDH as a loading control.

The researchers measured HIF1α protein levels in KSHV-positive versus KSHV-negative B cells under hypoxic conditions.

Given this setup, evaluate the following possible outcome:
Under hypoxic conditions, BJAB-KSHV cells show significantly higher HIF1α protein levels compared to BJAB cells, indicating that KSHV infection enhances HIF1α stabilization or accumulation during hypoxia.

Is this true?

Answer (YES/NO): NO